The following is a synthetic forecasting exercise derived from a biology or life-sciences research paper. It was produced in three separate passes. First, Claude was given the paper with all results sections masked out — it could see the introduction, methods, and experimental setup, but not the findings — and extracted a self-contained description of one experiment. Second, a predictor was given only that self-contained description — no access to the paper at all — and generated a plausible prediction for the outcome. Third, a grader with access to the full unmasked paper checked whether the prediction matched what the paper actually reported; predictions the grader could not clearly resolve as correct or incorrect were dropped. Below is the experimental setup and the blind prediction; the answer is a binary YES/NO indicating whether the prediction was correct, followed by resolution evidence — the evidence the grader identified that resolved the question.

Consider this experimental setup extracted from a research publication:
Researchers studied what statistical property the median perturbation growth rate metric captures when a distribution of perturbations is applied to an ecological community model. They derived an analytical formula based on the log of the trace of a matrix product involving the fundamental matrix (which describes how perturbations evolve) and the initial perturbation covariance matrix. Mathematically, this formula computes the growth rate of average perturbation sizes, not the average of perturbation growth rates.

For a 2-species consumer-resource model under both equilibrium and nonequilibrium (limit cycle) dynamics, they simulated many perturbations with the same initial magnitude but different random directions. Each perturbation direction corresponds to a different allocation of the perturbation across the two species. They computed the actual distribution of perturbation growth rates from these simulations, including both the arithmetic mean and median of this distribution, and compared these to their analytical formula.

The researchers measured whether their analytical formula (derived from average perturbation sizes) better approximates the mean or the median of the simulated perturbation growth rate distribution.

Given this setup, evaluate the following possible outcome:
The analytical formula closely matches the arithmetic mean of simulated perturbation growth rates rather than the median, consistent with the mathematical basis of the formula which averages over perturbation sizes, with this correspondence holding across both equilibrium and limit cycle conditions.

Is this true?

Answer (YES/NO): NO